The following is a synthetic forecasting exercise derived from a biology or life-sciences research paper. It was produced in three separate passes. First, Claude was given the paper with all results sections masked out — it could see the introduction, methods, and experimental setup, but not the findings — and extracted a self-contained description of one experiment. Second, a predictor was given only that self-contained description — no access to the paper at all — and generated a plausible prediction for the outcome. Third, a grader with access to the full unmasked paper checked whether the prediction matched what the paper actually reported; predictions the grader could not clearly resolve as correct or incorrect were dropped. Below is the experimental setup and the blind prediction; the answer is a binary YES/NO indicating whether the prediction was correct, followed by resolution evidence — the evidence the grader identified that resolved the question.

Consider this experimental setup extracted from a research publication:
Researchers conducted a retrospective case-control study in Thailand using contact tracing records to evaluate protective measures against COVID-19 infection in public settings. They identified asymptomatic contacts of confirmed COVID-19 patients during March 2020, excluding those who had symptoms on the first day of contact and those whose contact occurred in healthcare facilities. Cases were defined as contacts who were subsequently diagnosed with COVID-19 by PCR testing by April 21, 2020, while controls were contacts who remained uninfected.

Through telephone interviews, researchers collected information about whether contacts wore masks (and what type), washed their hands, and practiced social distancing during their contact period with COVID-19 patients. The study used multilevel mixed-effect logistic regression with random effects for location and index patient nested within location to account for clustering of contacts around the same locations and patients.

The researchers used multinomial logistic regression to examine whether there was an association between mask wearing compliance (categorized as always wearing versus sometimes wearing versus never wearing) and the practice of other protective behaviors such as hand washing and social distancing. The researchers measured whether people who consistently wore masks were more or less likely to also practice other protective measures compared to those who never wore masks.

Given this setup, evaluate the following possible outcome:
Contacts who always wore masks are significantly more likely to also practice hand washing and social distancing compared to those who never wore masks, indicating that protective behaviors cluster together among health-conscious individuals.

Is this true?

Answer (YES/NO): YES